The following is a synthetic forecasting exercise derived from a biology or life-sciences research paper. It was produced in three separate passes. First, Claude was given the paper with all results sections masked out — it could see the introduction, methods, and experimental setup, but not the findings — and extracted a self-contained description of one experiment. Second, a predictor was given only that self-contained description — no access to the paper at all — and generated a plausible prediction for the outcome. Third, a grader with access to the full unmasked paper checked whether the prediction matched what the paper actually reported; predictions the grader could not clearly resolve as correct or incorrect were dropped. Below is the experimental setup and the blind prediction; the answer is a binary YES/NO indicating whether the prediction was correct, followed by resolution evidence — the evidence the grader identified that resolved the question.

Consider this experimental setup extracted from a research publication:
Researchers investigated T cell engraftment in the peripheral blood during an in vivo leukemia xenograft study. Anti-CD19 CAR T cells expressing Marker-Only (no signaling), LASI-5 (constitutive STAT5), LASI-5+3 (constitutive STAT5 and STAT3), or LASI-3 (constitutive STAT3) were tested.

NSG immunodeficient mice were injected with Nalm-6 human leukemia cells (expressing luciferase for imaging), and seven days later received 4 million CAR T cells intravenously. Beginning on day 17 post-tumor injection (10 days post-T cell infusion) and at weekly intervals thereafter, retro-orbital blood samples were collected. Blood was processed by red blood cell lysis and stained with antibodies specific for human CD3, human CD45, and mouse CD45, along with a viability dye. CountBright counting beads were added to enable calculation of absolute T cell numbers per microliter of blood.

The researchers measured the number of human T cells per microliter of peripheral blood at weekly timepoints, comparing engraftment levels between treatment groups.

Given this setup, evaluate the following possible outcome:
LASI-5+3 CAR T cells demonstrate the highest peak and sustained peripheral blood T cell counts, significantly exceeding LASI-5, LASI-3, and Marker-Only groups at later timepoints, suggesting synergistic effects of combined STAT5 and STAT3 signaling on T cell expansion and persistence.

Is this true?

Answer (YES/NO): YES